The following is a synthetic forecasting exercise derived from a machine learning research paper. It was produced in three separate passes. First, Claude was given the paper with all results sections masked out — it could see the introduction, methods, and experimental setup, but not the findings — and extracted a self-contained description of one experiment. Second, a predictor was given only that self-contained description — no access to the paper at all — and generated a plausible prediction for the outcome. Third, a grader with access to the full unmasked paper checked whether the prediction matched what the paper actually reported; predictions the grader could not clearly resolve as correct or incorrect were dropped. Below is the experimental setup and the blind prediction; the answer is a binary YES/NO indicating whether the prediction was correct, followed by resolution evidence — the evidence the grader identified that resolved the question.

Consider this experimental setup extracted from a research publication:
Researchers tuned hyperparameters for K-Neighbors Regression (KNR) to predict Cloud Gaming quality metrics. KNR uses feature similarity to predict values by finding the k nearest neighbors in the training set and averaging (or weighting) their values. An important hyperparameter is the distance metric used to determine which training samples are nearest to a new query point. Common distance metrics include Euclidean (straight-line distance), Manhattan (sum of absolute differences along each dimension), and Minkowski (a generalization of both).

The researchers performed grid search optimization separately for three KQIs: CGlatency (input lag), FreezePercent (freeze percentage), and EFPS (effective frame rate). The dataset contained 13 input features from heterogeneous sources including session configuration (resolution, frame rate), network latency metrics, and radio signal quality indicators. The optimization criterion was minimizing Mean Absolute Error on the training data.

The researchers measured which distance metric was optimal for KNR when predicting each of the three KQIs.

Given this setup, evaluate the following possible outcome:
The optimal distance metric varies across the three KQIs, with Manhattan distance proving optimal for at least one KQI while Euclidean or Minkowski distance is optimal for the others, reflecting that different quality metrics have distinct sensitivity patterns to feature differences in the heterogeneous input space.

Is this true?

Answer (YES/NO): NO